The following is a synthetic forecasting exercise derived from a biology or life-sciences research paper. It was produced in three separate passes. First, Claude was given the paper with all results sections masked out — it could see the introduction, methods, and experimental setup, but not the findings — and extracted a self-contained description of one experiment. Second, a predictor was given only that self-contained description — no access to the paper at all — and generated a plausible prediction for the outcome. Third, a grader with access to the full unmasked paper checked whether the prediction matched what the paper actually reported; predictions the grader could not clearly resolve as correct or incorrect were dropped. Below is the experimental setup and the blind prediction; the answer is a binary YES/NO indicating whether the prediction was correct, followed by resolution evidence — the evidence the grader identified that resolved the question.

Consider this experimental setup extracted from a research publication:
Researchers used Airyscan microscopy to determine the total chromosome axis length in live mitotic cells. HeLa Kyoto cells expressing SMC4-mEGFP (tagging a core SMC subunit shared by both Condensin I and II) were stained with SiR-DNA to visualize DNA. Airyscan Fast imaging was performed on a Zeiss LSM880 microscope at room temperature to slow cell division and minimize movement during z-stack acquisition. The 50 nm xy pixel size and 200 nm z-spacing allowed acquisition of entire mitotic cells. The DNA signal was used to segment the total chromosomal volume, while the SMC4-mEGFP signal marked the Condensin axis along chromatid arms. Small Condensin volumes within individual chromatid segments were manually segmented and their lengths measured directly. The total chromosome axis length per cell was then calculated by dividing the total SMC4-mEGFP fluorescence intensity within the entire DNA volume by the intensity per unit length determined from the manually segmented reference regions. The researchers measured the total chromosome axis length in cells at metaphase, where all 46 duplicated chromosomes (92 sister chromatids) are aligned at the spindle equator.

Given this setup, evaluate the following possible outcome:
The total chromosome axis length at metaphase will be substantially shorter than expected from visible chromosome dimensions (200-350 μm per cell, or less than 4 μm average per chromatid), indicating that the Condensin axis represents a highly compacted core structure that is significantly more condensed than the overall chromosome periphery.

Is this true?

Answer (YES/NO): NO